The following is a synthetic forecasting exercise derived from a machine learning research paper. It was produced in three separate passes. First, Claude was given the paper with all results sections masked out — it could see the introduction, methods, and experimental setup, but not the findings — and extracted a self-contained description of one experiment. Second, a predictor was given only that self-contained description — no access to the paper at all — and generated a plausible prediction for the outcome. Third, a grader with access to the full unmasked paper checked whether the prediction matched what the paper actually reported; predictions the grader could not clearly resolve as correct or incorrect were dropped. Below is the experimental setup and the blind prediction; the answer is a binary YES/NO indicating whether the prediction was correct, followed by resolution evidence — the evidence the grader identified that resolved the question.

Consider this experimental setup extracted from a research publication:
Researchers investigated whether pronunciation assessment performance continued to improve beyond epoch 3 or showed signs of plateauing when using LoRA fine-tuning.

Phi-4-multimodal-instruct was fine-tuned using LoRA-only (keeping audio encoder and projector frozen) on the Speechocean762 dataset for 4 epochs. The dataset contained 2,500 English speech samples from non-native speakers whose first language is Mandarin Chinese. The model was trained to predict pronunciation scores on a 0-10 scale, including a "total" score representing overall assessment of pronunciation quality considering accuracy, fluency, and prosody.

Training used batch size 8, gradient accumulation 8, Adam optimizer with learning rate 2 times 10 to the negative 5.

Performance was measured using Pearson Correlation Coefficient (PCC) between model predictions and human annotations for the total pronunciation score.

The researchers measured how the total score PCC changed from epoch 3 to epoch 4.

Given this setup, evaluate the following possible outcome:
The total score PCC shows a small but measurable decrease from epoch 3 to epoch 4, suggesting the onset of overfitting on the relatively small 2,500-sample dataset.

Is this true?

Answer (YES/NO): YES